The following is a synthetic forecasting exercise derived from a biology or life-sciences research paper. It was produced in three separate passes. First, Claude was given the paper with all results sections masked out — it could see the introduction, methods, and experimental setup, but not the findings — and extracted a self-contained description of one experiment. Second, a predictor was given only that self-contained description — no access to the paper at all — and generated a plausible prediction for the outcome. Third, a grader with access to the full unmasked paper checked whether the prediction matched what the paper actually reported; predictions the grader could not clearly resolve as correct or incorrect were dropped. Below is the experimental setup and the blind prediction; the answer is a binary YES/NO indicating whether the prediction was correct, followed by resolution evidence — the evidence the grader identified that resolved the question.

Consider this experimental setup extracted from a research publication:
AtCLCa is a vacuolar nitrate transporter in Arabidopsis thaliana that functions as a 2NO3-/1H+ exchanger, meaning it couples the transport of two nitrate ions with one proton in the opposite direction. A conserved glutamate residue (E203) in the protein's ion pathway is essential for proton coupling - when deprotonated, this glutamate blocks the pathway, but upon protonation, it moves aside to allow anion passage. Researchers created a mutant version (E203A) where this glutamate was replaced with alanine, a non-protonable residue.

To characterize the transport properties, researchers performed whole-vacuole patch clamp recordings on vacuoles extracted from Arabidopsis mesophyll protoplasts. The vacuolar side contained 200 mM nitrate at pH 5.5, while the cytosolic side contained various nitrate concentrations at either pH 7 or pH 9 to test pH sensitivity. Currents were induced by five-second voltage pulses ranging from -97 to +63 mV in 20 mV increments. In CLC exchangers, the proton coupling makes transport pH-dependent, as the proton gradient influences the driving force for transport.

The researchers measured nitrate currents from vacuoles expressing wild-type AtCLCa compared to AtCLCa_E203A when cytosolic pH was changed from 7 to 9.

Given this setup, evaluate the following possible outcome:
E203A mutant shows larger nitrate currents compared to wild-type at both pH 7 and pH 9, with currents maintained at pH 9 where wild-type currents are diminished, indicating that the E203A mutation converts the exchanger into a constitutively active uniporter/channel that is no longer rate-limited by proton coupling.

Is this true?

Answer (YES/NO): NO